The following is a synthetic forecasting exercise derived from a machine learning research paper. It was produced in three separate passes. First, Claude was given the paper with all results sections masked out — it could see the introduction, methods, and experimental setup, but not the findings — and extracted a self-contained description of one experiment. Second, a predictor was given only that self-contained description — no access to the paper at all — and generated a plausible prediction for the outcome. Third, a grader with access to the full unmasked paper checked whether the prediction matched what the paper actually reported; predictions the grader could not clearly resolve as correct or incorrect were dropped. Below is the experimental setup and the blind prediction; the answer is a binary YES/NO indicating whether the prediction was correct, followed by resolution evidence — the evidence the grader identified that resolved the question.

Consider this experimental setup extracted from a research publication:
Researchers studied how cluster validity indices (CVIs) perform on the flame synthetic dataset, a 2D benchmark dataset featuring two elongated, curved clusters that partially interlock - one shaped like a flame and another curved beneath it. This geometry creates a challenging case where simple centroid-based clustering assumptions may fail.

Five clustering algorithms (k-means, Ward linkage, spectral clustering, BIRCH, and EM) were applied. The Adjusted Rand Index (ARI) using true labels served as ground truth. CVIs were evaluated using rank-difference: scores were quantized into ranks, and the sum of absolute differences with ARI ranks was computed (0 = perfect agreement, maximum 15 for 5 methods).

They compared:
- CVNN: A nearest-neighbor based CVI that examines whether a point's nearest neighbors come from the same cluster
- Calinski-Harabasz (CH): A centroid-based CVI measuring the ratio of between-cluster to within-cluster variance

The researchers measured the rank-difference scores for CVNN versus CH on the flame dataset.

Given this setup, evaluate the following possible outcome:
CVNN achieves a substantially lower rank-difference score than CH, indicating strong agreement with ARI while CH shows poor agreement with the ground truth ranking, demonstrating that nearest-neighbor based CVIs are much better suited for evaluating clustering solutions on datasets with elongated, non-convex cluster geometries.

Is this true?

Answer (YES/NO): NO